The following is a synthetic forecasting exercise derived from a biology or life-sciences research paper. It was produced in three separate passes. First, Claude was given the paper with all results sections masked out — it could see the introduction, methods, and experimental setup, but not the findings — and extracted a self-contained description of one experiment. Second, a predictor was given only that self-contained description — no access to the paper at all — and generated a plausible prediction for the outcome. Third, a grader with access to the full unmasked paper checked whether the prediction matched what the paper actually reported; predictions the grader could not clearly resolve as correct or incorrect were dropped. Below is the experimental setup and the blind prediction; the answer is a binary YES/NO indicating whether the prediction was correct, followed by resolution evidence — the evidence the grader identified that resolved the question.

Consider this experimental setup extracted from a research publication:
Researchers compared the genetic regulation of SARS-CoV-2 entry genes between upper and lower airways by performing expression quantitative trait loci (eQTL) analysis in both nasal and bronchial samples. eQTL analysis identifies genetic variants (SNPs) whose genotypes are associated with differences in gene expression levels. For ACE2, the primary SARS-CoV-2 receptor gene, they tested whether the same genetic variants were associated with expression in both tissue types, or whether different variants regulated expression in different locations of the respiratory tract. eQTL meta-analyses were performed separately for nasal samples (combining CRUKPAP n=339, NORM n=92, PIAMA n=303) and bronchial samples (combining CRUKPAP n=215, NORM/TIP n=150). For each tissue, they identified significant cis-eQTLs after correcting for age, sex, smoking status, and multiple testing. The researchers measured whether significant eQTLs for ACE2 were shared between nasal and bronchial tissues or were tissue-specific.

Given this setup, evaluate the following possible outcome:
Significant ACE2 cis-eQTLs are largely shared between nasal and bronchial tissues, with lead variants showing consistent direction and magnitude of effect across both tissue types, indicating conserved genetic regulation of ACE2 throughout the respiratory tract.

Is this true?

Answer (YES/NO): NO